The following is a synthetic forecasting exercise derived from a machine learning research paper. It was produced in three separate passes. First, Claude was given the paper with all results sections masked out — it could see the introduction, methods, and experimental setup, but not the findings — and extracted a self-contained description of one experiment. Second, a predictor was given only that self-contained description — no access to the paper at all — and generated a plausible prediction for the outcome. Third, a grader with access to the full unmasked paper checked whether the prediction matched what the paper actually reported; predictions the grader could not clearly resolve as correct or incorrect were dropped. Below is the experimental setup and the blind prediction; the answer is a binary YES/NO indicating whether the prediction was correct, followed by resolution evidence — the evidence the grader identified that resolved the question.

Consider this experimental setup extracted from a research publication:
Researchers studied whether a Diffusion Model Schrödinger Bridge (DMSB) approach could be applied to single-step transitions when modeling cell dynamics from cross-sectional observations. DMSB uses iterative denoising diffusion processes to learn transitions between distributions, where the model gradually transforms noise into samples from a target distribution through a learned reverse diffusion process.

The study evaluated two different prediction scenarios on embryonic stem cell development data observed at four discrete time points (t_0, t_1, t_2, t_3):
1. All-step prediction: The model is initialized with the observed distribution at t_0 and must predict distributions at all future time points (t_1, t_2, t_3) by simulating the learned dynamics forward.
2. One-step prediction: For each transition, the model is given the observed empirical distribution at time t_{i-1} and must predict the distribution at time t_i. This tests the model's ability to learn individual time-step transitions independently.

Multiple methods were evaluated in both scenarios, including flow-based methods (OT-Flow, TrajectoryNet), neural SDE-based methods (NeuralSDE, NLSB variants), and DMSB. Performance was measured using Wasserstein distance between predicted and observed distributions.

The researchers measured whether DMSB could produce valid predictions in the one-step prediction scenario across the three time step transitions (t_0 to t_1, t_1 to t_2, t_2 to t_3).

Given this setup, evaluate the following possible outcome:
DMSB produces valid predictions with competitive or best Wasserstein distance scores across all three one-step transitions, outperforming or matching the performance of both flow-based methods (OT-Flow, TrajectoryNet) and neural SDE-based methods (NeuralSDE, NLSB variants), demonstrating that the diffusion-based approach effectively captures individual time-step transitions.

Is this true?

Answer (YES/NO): NO